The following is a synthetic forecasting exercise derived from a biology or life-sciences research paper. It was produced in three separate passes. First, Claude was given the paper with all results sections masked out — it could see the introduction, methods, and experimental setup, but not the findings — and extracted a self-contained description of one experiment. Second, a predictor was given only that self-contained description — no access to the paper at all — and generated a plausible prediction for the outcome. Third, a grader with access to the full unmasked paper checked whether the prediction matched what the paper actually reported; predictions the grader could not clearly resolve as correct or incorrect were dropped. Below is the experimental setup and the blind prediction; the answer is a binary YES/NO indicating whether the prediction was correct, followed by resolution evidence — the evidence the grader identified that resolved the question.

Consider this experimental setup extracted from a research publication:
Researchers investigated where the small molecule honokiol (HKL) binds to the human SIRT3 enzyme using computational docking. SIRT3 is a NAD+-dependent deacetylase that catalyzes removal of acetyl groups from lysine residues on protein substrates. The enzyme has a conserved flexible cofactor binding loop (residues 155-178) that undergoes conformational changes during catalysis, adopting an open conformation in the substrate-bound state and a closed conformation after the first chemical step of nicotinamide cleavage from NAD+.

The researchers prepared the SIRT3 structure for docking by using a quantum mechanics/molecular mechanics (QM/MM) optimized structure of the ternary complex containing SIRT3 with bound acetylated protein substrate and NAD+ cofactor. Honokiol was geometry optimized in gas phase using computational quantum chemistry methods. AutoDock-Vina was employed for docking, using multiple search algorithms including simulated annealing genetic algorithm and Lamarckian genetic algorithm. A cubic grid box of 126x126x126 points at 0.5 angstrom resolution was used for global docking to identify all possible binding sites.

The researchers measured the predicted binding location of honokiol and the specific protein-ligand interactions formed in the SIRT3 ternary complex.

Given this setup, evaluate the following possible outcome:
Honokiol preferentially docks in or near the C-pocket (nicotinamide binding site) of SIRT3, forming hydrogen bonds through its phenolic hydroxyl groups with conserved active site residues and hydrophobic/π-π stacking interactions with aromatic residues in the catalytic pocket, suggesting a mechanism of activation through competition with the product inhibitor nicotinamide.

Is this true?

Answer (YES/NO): NO